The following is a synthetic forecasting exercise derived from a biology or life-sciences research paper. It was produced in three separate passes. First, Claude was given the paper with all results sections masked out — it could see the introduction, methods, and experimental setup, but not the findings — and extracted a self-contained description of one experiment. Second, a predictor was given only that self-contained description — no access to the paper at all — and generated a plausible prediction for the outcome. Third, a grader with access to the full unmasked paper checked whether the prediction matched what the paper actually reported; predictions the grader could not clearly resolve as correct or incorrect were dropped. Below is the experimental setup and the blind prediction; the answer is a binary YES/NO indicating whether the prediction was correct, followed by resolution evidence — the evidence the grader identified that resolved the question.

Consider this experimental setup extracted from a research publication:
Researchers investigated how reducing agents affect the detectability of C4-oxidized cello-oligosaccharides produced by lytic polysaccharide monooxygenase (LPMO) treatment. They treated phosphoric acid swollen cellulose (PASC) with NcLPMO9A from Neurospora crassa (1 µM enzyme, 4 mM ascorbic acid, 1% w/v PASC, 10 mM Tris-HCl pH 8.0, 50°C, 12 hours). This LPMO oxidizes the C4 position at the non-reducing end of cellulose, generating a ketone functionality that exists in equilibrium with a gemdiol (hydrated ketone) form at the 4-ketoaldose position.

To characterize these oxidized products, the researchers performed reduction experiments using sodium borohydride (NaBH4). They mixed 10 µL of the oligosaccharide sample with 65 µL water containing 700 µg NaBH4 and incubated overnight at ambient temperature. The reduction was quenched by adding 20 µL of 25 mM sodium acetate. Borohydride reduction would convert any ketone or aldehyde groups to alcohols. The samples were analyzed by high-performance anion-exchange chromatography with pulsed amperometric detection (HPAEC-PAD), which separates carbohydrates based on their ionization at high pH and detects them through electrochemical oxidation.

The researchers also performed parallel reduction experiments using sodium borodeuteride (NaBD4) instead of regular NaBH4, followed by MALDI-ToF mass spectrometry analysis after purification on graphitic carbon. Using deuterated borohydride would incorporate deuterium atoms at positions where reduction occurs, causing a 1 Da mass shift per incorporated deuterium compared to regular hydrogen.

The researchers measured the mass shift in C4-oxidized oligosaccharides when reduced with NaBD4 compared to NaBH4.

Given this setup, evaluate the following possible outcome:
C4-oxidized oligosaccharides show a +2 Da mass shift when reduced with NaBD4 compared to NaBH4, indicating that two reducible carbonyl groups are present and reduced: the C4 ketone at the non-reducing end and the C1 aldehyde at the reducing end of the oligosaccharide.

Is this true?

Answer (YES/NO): YES